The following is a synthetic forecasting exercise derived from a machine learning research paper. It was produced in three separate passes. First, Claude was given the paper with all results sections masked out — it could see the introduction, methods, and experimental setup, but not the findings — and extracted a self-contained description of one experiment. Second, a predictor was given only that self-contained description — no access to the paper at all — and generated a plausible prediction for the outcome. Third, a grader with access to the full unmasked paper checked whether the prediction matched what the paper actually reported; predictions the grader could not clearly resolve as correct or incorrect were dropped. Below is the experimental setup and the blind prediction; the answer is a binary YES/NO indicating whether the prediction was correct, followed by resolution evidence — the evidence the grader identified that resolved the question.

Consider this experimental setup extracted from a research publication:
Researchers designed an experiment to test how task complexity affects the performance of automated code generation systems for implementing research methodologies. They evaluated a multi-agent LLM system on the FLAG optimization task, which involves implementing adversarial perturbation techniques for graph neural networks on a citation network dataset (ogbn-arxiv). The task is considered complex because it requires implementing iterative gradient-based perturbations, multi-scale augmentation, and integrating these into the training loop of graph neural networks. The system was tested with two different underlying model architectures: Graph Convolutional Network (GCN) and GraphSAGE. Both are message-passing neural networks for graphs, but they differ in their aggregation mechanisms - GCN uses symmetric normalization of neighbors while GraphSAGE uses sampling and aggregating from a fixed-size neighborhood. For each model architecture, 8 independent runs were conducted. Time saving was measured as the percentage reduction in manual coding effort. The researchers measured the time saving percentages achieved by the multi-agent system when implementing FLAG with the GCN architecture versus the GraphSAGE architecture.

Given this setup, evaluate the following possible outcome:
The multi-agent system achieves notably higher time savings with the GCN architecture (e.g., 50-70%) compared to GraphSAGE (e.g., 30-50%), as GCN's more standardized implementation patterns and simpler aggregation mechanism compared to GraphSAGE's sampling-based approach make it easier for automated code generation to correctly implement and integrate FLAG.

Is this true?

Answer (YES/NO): NO